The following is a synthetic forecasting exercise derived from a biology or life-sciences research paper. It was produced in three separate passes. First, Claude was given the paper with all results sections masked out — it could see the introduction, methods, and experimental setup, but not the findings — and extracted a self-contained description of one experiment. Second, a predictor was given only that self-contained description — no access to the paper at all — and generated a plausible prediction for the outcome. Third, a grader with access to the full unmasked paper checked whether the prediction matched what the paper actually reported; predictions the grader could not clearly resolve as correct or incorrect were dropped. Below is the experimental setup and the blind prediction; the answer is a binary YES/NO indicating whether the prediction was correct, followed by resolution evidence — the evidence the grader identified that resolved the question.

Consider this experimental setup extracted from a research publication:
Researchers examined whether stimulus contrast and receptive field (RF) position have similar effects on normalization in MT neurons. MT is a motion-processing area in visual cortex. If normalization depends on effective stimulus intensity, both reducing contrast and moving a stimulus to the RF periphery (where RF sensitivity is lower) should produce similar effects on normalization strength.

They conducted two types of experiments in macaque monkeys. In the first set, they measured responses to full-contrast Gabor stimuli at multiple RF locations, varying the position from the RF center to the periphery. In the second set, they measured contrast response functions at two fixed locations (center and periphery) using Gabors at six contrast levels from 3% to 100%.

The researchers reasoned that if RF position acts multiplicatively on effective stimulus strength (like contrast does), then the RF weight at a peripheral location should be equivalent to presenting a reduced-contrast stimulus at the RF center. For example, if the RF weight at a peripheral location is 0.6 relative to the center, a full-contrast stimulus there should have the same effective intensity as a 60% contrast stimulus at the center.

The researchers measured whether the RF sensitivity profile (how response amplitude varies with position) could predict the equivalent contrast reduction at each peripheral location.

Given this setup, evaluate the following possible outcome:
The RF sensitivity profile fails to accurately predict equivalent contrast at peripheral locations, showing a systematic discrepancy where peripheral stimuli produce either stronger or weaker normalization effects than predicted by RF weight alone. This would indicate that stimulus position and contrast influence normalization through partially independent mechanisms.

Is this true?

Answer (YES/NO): NO